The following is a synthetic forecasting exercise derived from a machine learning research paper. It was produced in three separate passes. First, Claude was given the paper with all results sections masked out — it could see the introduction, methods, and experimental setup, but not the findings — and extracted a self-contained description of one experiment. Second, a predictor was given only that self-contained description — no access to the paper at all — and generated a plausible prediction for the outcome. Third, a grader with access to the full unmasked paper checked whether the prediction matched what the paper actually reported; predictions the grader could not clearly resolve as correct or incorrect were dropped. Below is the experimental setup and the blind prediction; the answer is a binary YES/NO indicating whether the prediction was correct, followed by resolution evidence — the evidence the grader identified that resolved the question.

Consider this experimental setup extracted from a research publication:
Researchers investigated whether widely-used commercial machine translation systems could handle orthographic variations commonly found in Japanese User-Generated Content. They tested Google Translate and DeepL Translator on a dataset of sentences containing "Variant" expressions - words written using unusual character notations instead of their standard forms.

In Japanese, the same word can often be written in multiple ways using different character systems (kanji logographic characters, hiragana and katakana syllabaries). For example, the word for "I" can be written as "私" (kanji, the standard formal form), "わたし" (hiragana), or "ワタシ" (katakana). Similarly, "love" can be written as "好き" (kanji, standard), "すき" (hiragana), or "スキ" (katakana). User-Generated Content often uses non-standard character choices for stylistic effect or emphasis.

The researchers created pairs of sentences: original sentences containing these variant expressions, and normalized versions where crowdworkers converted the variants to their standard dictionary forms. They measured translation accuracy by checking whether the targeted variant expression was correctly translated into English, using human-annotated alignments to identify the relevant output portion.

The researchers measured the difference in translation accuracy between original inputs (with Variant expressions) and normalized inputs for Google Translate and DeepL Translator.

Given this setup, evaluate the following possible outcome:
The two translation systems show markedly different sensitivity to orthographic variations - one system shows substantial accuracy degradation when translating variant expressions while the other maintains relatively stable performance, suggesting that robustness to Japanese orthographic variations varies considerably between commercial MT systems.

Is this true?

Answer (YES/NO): NO